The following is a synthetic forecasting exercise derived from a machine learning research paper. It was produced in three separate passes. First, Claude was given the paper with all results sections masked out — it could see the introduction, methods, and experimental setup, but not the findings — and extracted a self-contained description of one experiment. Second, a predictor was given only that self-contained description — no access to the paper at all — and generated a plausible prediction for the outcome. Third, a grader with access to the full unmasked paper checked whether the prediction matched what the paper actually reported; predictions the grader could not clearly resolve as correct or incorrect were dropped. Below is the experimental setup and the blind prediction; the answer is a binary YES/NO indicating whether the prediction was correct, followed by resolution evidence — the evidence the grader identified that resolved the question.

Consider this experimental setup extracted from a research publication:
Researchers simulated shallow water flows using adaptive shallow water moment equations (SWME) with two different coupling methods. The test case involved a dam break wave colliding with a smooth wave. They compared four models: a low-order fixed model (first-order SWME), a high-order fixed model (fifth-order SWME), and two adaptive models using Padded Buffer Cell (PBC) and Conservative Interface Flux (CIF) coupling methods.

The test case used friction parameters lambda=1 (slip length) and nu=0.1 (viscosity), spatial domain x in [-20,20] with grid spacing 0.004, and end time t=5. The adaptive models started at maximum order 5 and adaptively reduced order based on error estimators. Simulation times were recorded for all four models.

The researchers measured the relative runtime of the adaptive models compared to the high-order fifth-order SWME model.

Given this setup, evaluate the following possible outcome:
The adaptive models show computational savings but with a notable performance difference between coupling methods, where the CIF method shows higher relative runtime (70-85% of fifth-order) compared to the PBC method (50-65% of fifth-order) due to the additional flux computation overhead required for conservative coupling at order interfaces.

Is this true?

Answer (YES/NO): NO